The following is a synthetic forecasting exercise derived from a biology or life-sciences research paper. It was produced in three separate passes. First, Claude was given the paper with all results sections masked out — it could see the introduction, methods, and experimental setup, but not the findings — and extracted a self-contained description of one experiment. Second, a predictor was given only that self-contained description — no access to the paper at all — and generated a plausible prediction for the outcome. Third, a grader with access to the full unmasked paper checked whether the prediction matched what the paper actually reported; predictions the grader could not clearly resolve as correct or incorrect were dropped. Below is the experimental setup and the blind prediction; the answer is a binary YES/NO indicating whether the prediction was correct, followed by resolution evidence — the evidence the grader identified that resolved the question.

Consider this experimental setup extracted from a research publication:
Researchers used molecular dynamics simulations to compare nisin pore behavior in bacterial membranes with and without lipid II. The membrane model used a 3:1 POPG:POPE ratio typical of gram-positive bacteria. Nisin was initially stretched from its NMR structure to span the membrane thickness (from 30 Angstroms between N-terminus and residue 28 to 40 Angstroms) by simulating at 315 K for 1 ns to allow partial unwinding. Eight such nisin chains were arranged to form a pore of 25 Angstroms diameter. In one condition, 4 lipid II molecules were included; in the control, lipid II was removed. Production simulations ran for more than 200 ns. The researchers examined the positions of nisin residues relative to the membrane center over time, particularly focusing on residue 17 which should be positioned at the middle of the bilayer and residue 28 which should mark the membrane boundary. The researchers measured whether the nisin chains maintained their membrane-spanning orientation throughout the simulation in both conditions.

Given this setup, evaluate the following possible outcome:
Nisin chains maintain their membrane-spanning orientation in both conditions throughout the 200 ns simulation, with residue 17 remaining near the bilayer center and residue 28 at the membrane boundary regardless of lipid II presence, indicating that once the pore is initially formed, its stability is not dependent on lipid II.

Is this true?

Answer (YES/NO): NO